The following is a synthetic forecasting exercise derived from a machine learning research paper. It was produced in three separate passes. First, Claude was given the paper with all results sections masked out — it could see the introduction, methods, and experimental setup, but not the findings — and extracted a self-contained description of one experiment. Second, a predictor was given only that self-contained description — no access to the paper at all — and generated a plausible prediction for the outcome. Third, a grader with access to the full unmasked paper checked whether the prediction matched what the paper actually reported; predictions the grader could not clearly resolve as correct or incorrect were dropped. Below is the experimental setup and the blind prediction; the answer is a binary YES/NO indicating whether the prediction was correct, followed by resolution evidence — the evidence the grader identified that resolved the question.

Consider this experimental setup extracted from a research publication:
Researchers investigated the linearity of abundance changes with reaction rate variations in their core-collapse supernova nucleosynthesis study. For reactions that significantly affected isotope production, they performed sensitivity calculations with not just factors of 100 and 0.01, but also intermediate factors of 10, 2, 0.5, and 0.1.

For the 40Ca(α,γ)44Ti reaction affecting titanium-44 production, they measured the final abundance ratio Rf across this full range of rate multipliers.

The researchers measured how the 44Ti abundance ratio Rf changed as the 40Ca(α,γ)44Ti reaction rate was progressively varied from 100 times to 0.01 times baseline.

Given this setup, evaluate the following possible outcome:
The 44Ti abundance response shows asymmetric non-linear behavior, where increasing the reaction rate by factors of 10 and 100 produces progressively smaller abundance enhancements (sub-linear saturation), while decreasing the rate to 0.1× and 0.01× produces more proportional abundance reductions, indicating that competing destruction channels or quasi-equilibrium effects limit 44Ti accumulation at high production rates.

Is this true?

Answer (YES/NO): NO